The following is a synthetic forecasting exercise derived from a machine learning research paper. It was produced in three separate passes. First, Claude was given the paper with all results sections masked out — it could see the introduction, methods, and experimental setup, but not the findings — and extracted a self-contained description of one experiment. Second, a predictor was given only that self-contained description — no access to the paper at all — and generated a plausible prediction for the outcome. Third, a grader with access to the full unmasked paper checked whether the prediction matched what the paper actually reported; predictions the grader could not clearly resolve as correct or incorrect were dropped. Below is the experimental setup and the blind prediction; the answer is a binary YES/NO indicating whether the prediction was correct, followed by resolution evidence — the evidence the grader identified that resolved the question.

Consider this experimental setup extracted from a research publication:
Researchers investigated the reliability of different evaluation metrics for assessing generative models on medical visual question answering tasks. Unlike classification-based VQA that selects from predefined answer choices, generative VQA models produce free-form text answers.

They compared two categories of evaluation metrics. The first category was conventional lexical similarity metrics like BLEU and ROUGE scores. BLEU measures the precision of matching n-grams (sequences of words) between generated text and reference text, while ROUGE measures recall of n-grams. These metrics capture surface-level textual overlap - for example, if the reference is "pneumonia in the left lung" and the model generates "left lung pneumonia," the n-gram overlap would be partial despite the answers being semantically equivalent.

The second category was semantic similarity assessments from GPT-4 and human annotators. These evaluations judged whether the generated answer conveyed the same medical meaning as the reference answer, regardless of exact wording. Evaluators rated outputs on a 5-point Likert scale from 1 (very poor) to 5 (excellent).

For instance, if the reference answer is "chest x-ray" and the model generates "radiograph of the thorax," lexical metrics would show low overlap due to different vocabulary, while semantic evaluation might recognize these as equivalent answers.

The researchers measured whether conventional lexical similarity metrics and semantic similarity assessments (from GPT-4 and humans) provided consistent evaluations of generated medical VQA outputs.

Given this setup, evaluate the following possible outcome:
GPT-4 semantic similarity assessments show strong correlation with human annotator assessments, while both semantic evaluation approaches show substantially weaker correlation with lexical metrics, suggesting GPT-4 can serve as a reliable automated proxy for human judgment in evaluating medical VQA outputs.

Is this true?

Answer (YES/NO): YES